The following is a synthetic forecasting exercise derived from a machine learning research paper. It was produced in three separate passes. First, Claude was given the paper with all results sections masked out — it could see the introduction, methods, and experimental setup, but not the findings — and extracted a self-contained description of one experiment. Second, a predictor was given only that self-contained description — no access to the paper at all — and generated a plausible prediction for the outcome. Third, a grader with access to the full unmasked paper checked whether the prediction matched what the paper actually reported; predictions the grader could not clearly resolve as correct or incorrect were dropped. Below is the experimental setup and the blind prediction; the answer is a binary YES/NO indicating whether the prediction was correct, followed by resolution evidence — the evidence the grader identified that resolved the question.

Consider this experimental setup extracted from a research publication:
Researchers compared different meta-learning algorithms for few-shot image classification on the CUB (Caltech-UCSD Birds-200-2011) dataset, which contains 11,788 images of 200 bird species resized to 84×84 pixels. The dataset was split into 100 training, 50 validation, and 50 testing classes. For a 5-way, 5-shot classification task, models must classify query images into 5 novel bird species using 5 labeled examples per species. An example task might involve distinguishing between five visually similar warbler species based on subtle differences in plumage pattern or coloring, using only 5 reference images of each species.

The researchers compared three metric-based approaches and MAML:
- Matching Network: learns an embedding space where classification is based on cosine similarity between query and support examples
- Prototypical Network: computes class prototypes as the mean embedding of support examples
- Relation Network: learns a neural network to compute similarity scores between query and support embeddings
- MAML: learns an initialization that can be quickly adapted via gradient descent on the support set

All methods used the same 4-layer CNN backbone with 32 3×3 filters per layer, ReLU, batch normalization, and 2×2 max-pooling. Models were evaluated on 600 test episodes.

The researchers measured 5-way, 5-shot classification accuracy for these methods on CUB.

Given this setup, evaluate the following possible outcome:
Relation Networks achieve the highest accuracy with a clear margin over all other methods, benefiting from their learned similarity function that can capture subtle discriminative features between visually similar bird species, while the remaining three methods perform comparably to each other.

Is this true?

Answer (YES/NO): NO